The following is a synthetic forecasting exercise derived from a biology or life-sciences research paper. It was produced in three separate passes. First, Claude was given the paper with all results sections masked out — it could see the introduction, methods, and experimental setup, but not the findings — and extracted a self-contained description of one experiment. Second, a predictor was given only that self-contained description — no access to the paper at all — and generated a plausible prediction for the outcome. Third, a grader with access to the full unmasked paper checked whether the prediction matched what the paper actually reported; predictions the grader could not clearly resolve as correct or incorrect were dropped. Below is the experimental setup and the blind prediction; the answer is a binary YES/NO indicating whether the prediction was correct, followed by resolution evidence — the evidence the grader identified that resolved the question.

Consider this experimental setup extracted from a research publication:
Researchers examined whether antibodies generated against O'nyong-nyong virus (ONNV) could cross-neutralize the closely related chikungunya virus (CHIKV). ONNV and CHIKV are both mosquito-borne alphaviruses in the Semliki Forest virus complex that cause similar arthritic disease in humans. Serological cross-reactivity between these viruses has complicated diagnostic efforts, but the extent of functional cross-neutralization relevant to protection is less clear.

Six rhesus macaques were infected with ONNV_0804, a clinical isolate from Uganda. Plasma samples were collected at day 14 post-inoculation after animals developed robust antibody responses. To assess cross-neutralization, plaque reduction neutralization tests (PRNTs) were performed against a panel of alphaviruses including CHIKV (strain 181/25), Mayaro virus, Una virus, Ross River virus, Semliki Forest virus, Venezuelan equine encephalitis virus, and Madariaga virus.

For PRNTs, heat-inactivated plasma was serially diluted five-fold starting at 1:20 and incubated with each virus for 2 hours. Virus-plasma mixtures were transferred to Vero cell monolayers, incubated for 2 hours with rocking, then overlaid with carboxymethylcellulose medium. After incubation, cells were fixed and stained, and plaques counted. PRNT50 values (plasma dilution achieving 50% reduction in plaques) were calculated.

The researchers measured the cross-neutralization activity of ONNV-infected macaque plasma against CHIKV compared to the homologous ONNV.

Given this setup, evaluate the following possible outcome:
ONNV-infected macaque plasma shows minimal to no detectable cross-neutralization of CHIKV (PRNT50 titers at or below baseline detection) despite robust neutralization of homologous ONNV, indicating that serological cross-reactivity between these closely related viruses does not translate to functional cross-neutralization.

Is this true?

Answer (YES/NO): NO